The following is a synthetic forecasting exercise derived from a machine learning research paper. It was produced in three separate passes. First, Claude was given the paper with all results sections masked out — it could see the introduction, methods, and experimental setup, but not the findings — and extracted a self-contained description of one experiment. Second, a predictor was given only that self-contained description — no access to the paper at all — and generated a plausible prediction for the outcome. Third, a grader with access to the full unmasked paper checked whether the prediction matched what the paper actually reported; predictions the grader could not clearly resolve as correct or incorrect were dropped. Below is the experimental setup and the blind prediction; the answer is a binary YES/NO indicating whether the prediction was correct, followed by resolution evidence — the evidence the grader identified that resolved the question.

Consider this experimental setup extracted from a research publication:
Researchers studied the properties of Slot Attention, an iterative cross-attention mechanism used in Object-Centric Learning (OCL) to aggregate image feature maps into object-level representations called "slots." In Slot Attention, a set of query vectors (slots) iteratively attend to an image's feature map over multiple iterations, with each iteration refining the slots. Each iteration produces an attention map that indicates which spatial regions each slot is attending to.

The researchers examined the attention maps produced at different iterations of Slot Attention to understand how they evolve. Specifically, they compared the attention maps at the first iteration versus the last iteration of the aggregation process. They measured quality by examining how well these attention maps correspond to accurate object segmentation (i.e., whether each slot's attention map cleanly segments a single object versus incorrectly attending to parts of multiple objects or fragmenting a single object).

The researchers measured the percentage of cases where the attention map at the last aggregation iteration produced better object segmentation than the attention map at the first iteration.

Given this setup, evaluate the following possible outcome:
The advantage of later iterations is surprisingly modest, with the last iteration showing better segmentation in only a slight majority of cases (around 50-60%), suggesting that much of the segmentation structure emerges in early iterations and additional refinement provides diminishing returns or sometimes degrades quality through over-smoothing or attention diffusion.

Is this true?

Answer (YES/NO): NO